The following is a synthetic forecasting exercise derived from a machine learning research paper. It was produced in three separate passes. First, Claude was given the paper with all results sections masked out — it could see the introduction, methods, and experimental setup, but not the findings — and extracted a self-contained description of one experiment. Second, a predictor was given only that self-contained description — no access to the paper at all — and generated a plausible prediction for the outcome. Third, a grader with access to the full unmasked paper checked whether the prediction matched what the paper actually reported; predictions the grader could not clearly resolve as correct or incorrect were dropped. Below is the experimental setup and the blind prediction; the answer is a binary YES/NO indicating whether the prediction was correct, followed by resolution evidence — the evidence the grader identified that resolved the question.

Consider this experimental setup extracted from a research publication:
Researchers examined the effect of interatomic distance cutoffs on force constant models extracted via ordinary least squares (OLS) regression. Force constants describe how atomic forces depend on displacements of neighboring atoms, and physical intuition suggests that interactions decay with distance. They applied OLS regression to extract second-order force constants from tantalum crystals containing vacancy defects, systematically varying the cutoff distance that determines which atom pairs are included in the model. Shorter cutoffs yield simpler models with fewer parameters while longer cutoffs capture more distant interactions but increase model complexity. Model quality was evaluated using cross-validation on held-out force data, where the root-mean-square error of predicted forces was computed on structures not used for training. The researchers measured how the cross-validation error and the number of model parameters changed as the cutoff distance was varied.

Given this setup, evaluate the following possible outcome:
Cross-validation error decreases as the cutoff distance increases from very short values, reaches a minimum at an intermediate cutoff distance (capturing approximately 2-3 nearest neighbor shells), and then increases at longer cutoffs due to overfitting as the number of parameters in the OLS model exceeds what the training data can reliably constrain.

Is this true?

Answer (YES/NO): YES